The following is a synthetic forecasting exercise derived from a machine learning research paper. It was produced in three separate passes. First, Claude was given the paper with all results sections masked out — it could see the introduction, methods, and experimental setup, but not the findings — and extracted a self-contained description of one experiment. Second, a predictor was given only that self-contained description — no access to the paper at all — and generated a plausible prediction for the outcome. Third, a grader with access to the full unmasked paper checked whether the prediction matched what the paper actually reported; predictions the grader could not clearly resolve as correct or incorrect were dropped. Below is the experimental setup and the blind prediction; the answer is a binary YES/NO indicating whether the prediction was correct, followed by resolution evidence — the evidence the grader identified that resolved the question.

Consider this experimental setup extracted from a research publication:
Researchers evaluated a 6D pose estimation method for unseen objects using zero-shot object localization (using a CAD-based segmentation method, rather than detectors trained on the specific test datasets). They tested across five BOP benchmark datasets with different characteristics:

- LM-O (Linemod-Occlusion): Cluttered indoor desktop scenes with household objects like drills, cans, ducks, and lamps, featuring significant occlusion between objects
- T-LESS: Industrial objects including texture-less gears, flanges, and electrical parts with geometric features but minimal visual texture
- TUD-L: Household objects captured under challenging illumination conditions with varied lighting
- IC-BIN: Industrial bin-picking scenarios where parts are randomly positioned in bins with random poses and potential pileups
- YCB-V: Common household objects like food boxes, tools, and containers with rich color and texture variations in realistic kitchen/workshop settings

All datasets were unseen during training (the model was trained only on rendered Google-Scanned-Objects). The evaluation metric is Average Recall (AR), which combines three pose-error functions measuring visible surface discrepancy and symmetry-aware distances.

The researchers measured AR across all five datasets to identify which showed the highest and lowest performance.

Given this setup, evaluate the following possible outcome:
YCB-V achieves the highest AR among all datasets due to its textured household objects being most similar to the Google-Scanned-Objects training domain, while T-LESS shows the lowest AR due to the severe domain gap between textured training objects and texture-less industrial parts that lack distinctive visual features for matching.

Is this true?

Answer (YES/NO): NO